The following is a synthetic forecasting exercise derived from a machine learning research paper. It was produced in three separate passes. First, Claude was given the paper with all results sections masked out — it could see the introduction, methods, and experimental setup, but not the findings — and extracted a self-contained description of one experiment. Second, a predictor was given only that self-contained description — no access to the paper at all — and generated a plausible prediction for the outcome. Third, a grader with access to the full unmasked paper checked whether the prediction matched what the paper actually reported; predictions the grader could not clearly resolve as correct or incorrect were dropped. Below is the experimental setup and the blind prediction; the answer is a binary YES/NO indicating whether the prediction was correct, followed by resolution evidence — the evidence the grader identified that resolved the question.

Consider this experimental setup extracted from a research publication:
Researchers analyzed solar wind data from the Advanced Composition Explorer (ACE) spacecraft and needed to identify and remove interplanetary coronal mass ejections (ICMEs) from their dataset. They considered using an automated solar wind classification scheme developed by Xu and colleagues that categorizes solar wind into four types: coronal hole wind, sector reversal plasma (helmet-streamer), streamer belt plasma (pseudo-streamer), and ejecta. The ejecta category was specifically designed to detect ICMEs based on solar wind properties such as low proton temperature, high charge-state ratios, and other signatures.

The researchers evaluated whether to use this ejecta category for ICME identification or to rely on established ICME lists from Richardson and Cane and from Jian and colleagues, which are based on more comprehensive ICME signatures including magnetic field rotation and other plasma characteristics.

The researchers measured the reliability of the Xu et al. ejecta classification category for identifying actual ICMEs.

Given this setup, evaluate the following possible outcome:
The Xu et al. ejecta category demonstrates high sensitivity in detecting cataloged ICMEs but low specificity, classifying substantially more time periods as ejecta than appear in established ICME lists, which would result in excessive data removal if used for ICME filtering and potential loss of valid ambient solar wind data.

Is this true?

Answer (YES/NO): NO